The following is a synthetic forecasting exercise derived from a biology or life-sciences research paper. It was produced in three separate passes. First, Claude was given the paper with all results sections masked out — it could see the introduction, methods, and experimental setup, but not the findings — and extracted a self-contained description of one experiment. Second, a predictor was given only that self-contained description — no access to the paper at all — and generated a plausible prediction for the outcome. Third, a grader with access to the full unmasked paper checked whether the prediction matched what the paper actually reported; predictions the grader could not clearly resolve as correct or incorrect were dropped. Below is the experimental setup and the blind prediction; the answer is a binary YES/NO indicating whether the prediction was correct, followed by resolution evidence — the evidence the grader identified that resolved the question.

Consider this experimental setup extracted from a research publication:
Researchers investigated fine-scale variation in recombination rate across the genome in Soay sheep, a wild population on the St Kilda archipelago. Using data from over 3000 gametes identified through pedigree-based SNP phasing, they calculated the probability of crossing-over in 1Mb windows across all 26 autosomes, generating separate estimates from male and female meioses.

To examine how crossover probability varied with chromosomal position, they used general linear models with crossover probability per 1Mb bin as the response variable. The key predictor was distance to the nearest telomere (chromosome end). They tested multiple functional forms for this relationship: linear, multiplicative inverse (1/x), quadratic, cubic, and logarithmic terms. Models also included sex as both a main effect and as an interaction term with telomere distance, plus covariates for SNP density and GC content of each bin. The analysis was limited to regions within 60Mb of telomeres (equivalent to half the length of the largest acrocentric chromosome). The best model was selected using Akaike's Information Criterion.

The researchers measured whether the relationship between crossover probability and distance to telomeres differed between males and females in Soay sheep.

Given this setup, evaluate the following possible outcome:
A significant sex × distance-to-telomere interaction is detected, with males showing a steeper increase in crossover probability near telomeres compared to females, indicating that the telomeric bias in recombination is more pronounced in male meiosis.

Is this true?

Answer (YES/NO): YES